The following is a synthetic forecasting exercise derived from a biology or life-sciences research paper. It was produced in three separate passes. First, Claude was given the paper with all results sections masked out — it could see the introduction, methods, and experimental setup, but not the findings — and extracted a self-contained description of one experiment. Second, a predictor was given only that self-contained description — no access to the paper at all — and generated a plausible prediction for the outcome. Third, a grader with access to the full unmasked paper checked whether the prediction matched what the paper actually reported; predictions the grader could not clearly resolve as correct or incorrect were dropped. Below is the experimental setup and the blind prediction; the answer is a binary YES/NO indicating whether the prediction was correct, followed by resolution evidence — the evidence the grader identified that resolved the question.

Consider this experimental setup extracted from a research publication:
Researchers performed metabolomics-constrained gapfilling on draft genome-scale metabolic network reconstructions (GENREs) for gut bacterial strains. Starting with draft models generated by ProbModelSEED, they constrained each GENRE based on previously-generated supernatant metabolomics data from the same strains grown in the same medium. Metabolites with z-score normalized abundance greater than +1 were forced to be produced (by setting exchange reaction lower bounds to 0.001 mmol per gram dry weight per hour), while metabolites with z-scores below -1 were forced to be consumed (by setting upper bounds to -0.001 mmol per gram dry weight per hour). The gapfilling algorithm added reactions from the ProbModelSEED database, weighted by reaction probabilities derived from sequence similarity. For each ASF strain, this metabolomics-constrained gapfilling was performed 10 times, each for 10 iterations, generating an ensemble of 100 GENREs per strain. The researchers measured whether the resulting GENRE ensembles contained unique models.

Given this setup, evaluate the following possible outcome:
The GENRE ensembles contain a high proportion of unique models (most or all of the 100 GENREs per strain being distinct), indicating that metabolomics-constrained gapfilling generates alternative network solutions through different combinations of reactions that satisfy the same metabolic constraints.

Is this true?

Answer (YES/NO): YES